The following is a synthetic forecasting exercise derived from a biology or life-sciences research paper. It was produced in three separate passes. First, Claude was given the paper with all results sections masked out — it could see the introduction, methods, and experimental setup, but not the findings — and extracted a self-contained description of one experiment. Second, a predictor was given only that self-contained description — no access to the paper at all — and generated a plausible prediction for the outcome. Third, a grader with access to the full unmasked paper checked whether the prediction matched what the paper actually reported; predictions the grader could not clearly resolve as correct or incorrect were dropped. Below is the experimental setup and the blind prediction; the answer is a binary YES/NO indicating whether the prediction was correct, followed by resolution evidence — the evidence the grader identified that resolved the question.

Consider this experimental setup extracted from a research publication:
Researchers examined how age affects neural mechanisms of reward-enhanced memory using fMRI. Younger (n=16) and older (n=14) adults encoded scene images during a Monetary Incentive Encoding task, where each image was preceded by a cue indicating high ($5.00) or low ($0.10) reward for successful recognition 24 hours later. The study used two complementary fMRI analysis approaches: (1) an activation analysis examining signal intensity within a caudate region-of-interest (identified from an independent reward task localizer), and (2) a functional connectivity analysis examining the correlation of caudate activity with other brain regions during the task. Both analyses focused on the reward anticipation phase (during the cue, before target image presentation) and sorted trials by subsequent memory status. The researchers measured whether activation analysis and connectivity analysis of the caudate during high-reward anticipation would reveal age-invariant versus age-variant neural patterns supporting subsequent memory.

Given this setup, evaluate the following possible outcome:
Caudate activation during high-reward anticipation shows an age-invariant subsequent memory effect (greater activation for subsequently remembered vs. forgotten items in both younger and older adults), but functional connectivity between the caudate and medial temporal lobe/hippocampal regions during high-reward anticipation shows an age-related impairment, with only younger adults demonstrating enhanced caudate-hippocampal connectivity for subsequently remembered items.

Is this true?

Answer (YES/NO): NO